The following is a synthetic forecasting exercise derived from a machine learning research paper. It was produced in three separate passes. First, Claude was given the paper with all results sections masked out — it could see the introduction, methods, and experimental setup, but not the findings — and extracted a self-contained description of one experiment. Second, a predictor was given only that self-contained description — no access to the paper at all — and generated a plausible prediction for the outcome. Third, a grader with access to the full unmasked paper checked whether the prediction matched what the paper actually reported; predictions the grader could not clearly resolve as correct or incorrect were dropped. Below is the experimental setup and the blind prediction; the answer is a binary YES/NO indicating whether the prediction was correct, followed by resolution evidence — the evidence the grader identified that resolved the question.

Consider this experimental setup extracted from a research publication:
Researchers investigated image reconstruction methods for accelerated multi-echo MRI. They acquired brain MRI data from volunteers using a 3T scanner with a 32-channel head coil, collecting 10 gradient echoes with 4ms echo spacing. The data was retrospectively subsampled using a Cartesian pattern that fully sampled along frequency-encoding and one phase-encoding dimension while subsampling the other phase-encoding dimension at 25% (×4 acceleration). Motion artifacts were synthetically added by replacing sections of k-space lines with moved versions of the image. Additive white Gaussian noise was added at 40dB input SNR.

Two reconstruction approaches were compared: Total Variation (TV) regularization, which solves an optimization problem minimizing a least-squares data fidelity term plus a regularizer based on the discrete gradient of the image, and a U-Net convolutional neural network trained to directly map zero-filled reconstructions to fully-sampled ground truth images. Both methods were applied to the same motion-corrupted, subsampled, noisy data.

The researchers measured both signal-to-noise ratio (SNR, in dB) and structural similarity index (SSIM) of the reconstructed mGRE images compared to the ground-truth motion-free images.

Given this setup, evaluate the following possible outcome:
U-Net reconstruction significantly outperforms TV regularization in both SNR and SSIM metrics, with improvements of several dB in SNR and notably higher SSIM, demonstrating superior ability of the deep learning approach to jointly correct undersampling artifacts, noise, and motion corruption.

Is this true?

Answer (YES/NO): NO